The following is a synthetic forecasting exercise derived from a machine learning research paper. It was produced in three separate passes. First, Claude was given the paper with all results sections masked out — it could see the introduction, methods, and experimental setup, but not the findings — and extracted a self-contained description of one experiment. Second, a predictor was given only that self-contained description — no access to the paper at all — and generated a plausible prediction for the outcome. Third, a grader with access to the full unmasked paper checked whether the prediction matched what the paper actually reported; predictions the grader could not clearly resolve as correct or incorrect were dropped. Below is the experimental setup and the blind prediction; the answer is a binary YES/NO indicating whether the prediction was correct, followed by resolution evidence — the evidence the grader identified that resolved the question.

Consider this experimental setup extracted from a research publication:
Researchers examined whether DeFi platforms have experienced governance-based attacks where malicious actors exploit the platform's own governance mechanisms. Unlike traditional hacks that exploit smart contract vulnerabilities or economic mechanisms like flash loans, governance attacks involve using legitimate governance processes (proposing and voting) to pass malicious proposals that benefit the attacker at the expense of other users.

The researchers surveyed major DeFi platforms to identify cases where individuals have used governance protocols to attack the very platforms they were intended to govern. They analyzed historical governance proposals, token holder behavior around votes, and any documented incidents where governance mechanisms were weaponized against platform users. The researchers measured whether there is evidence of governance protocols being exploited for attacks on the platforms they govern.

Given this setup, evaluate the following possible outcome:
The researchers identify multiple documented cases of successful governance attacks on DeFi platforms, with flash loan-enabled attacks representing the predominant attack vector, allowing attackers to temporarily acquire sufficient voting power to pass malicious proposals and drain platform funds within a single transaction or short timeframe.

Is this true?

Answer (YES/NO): NO